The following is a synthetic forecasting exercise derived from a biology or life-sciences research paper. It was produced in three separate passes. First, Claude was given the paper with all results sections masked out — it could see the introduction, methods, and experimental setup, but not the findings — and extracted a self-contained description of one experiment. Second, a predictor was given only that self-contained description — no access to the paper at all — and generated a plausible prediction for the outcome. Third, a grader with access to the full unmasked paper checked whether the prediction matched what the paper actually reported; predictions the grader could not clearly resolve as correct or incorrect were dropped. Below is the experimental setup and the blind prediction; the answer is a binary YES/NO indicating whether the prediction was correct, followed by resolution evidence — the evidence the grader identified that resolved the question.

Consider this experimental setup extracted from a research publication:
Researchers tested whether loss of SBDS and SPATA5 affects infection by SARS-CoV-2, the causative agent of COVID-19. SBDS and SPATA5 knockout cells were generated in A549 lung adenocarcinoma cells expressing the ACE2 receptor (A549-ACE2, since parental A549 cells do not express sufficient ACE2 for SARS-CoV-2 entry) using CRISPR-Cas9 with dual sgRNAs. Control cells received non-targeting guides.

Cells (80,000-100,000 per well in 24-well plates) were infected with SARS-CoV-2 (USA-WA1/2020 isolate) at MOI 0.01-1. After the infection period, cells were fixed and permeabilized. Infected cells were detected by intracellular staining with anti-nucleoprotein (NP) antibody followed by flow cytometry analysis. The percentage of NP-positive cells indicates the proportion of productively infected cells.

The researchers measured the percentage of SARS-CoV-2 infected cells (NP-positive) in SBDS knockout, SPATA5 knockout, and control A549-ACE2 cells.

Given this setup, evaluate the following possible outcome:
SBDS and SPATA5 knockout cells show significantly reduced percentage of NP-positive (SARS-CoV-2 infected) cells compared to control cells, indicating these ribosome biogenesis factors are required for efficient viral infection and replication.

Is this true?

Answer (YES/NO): YES